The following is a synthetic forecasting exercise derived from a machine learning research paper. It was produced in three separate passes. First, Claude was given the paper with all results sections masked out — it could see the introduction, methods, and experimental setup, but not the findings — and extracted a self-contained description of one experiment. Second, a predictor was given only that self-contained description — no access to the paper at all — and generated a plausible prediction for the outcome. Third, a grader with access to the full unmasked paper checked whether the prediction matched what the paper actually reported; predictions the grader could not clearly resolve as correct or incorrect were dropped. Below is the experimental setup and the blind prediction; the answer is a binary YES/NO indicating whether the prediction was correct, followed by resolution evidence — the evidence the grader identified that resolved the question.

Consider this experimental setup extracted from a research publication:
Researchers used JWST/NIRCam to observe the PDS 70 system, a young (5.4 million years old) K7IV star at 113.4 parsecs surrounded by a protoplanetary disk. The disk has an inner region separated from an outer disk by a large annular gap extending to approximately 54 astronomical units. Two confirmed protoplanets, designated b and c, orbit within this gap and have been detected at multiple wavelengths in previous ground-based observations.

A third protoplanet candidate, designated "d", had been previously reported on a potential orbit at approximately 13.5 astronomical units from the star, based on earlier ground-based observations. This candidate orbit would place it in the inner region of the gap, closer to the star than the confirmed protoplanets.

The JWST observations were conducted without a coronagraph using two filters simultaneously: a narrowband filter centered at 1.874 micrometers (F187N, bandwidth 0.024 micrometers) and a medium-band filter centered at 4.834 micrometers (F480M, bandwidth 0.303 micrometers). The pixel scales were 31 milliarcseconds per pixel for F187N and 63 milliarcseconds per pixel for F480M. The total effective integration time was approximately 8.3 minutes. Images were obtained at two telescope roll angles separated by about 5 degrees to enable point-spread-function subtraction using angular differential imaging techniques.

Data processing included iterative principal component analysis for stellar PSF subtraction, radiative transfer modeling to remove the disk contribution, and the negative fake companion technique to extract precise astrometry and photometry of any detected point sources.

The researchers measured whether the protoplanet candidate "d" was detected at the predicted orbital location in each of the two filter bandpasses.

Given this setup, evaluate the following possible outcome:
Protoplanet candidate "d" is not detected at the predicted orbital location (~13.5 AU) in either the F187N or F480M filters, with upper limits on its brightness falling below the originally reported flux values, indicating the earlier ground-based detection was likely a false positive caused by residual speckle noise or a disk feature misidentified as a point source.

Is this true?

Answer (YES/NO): NO